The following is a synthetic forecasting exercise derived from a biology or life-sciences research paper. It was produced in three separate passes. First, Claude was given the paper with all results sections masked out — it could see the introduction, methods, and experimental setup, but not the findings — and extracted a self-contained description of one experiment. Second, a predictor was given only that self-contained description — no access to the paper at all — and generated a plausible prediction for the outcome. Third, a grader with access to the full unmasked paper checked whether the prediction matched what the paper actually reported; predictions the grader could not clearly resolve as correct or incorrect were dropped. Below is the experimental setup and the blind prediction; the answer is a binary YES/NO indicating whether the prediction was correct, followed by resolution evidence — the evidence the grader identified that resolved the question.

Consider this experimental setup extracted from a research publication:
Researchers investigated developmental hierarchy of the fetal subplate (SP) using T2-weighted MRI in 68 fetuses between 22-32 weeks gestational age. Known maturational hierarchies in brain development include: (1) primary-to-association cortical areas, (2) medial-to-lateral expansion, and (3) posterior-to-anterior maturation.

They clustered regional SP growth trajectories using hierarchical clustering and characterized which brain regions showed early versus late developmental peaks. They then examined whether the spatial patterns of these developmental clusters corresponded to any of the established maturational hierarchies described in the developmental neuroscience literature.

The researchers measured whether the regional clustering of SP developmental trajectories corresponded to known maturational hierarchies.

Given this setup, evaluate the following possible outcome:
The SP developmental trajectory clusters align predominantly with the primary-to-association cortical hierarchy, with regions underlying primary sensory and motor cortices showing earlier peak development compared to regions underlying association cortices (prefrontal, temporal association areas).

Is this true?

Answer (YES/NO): NO